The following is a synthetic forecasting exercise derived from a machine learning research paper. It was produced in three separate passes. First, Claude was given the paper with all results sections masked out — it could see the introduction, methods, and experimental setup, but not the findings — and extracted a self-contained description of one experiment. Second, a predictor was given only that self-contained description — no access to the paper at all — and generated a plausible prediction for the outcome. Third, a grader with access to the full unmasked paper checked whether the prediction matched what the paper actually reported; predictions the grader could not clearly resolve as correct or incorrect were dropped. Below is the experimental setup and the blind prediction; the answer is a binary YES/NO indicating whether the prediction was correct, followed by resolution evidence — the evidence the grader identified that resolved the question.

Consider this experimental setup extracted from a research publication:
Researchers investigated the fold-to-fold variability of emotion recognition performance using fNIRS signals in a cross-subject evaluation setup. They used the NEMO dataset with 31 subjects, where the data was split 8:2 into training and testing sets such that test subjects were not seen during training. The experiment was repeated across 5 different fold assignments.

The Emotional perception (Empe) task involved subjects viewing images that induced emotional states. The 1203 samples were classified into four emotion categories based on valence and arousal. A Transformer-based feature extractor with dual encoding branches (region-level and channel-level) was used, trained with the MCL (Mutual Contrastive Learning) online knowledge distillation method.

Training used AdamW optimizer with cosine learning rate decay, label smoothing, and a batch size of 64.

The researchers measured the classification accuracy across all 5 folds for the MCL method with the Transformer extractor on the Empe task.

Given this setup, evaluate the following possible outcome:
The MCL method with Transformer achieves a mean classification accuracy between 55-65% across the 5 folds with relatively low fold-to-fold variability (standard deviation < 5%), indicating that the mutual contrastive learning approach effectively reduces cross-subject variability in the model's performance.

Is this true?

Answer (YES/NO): NO